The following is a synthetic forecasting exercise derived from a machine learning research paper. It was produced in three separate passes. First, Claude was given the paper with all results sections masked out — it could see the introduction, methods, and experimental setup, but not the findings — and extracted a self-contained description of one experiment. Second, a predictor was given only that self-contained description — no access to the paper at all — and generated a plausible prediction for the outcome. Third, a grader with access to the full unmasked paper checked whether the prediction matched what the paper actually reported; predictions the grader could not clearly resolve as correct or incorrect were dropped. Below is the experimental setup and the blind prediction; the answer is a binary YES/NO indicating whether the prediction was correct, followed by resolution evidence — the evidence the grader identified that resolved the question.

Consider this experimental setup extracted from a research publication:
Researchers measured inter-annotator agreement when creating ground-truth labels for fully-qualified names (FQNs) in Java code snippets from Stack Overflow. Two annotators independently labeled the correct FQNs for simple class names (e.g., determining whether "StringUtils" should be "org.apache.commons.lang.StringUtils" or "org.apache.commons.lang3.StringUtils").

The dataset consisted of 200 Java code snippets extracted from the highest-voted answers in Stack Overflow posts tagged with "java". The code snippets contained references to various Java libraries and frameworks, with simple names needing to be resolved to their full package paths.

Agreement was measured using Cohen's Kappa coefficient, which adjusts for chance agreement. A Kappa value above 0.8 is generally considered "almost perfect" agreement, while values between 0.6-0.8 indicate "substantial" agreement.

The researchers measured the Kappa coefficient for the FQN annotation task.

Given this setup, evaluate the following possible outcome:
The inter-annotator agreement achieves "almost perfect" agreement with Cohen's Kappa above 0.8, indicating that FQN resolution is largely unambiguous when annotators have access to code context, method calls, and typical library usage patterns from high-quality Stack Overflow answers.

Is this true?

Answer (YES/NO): YES